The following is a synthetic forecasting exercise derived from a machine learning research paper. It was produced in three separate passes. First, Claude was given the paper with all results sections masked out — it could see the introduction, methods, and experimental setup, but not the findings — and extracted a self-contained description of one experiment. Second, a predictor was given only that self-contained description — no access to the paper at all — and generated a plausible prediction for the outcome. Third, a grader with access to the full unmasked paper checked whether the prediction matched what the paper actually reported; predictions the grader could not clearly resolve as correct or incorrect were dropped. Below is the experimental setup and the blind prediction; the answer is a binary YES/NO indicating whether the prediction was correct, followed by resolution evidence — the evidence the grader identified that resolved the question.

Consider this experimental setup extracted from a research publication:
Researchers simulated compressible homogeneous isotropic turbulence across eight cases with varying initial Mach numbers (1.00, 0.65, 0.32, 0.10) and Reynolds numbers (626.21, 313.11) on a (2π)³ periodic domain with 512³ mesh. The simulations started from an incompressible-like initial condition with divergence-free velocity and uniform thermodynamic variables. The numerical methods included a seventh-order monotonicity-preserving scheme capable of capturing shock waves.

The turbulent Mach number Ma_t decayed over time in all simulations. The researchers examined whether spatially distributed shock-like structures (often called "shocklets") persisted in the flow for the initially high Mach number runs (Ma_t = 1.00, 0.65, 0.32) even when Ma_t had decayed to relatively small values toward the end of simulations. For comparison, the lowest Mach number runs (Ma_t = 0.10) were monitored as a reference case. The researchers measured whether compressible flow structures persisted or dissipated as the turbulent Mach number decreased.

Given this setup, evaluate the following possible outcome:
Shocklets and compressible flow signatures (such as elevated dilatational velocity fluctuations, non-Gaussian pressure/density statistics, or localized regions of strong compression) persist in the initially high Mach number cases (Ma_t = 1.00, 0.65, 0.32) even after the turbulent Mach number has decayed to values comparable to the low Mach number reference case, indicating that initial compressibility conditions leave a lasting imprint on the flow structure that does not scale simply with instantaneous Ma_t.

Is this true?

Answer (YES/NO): YES